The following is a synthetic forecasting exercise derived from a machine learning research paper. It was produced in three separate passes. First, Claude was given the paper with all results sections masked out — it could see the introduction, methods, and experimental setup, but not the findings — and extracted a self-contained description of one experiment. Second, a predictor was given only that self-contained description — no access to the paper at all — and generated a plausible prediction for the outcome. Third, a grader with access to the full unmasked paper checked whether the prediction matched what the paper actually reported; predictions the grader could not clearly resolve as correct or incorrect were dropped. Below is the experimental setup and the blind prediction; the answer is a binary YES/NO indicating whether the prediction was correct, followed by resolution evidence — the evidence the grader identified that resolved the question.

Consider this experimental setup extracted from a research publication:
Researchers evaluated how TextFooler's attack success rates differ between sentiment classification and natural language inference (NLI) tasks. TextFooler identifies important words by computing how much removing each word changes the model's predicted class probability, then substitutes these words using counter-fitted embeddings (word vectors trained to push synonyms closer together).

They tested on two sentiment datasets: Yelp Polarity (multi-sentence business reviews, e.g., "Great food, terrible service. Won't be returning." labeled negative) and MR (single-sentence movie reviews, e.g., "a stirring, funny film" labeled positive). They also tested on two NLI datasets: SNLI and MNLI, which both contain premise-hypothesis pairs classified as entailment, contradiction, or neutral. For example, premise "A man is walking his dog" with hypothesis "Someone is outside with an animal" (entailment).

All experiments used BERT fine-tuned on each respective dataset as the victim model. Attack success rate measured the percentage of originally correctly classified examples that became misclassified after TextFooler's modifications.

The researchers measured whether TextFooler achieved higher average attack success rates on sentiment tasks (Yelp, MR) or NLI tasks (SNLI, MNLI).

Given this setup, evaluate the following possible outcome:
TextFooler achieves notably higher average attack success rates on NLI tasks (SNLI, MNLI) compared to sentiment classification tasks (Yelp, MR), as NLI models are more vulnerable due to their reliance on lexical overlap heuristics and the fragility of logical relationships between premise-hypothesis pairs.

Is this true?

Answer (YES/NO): NO